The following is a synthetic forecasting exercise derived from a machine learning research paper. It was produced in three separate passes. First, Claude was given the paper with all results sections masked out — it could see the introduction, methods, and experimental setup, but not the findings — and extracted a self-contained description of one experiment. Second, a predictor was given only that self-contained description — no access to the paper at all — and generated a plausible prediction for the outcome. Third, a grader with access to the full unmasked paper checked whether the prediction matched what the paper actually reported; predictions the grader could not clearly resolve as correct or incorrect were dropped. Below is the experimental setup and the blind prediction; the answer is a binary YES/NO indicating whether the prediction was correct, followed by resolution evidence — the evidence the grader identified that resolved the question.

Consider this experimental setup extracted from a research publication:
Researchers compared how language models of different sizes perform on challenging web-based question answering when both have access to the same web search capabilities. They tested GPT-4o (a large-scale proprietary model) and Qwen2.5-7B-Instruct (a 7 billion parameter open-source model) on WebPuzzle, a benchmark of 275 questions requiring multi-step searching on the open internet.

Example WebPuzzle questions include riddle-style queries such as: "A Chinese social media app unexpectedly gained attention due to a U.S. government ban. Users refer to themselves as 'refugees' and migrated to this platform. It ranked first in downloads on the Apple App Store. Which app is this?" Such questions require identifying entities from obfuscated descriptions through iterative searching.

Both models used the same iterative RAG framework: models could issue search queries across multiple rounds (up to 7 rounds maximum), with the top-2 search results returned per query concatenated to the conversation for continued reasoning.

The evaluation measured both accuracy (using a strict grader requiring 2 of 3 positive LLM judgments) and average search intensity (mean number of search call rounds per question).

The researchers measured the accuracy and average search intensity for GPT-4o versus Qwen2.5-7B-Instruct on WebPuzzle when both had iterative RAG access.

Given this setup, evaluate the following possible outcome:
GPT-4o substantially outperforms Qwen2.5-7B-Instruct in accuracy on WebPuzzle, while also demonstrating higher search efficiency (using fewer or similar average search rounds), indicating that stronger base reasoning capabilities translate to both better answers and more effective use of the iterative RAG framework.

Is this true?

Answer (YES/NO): YES